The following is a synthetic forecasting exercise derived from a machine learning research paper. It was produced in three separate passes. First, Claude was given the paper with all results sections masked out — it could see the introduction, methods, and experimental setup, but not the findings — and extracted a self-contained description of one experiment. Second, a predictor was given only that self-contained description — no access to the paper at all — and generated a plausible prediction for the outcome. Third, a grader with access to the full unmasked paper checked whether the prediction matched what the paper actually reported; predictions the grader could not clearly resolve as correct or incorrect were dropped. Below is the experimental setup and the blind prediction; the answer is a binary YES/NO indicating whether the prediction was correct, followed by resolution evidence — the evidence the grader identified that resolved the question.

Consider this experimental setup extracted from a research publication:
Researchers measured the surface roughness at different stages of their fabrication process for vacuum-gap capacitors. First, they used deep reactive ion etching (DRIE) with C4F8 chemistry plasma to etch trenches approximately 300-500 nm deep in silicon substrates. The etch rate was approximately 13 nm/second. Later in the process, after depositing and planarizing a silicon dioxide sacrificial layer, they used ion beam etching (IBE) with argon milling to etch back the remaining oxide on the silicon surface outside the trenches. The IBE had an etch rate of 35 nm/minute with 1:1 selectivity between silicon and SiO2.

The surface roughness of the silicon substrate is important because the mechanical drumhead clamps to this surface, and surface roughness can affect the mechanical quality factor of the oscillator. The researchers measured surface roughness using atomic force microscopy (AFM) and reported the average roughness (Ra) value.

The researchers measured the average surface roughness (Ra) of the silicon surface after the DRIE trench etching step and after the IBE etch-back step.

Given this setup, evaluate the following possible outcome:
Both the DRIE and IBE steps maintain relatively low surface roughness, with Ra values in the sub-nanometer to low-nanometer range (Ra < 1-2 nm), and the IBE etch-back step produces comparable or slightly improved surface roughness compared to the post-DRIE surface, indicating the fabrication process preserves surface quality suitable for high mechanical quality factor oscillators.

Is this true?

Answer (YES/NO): YES